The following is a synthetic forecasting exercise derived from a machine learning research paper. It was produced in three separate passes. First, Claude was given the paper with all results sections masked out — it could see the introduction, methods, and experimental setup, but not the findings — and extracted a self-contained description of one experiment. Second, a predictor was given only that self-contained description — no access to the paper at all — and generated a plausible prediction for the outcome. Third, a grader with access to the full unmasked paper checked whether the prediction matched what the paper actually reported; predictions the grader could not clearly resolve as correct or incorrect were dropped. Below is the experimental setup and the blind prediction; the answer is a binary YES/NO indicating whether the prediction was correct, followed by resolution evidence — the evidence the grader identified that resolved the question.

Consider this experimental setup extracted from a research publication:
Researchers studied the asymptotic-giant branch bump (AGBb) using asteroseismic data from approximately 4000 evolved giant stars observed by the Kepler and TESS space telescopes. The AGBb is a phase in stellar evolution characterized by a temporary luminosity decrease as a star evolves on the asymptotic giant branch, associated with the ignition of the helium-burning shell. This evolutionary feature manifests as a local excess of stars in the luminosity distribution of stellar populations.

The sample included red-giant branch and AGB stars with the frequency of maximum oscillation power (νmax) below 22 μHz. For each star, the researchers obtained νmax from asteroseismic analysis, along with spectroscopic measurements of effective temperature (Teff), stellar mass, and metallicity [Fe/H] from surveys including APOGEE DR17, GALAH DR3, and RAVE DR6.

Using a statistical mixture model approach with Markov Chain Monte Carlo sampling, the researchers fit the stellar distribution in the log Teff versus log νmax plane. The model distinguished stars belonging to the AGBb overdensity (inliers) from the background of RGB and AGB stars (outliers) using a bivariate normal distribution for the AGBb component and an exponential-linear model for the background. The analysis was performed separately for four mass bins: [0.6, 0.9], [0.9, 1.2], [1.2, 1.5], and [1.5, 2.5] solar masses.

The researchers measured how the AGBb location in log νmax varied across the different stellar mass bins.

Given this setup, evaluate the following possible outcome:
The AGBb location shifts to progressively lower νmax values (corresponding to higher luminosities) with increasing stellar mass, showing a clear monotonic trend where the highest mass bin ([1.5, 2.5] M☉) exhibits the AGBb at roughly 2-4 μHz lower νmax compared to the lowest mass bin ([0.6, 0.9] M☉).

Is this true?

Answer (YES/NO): YES